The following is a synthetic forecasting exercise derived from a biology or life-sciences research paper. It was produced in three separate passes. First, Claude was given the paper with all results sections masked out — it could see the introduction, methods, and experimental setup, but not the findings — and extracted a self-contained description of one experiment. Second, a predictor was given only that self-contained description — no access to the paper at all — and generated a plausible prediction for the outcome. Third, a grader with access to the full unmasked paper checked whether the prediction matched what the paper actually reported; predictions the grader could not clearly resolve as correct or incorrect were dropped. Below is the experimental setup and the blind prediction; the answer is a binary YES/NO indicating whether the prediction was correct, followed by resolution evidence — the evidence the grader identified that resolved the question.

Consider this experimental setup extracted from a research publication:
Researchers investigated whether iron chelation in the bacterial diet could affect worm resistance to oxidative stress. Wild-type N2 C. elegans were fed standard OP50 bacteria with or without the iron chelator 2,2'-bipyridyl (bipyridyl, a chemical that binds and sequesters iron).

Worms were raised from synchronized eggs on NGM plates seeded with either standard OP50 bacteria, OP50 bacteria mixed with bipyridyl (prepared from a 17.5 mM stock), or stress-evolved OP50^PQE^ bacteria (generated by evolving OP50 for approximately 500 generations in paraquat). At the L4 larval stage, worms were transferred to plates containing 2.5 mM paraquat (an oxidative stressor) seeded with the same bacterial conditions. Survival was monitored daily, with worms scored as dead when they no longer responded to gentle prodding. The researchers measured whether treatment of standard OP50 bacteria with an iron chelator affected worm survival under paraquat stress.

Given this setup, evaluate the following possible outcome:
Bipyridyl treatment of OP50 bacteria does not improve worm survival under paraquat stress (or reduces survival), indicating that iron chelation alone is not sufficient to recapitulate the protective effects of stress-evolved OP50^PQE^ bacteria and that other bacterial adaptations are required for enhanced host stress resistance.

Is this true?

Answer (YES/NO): YES